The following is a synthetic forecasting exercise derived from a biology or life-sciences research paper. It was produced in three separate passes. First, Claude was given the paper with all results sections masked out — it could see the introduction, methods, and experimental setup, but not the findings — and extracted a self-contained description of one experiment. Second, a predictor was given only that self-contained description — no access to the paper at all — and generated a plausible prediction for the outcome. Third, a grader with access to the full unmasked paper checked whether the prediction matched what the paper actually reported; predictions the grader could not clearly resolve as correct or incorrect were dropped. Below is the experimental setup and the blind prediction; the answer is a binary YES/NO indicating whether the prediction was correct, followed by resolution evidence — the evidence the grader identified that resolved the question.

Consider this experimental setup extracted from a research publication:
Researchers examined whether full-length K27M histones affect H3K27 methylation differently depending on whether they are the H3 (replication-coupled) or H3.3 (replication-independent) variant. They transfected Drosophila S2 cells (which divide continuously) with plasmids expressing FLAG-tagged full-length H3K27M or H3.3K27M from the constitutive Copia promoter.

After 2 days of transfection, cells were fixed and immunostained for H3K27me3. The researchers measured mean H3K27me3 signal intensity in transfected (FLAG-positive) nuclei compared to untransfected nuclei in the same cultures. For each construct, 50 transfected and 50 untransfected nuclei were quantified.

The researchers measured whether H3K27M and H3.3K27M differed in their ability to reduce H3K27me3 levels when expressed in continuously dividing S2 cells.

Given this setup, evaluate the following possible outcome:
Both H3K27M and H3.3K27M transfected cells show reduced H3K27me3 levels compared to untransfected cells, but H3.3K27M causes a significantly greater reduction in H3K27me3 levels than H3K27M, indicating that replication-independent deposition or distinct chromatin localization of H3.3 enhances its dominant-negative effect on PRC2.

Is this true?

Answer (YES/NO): NO